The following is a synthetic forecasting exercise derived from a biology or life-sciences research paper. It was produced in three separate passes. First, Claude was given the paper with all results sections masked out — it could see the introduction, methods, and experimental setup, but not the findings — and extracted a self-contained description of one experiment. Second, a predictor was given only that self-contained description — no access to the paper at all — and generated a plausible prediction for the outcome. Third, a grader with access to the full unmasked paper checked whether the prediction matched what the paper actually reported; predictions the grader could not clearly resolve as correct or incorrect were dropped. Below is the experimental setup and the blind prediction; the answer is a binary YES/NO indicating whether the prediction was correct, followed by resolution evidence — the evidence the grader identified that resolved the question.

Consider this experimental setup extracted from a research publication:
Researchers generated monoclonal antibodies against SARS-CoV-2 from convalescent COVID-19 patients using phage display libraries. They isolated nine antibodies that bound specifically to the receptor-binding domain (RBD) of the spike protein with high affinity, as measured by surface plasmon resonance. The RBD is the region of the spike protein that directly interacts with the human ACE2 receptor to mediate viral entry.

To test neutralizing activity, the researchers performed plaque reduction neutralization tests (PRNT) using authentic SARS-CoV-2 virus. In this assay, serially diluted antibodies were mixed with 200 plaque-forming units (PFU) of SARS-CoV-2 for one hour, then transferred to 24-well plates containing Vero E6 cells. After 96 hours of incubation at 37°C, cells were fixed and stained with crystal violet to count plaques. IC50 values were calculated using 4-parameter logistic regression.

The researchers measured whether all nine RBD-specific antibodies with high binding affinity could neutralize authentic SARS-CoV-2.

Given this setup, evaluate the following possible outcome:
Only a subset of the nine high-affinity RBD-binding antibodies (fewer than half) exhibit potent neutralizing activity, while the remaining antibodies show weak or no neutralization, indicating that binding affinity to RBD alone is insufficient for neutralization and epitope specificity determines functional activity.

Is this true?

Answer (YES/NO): YES